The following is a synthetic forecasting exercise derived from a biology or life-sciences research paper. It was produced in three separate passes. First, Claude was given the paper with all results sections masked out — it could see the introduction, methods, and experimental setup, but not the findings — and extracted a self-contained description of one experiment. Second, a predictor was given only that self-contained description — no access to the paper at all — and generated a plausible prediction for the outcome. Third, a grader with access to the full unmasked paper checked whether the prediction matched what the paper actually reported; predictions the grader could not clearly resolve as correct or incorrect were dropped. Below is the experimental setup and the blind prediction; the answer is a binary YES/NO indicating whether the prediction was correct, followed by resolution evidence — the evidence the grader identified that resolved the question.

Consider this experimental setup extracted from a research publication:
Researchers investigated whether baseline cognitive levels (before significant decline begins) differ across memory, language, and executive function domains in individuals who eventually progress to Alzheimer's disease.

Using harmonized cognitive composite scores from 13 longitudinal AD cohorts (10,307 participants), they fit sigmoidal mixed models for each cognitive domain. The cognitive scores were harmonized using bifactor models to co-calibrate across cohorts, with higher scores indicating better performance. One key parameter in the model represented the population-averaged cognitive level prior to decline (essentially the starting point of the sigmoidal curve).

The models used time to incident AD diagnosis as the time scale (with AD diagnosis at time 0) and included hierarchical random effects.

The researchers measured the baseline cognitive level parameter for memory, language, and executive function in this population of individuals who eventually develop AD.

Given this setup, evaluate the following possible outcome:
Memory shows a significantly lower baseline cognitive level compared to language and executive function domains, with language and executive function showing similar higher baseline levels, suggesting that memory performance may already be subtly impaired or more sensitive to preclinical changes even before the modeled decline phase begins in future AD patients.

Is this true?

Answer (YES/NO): NO